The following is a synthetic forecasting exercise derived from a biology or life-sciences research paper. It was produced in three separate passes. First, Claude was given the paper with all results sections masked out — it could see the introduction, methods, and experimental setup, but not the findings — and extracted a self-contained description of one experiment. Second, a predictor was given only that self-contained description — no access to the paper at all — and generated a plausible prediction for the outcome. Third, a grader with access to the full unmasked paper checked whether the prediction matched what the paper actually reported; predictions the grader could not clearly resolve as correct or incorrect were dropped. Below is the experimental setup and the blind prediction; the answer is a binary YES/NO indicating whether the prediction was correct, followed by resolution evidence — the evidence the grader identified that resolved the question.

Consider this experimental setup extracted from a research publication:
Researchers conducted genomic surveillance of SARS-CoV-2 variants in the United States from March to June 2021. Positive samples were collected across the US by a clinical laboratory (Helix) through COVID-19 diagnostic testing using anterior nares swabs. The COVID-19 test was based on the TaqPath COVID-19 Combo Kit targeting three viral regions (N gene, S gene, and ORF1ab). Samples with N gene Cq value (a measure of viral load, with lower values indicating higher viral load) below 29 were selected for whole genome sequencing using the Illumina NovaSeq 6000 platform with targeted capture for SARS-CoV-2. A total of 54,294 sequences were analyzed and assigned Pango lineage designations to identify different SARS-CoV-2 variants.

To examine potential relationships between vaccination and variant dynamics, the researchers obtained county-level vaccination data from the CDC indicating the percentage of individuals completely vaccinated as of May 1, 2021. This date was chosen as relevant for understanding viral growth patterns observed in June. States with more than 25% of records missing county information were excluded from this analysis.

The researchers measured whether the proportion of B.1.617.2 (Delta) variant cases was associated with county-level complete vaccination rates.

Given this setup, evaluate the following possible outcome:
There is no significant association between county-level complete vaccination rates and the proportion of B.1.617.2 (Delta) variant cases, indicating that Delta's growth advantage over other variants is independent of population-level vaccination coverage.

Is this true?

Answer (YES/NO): NO